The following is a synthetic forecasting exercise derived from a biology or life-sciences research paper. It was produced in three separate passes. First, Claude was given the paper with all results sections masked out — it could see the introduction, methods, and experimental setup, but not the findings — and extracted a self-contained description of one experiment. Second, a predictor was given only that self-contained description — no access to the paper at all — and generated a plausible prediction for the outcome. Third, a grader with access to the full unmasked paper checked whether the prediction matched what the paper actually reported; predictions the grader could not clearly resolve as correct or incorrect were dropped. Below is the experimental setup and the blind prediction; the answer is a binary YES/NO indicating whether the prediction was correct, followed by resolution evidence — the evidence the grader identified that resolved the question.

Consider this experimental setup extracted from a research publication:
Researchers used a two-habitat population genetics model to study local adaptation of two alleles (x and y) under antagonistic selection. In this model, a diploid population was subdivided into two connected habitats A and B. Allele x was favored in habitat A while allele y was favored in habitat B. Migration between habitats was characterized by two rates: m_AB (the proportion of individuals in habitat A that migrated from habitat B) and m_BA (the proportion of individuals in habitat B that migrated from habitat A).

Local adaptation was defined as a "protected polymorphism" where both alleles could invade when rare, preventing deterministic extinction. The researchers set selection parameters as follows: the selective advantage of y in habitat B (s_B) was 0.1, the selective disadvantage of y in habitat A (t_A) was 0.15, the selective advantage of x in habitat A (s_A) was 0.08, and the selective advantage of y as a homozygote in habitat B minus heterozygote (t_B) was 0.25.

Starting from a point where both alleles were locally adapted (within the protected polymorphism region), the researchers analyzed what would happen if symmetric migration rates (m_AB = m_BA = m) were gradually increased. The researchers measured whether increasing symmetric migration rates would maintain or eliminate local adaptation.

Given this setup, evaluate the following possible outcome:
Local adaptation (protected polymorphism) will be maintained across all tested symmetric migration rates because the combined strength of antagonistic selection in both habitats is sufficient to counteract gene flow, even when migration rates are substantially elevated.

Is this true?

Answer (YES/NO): NO